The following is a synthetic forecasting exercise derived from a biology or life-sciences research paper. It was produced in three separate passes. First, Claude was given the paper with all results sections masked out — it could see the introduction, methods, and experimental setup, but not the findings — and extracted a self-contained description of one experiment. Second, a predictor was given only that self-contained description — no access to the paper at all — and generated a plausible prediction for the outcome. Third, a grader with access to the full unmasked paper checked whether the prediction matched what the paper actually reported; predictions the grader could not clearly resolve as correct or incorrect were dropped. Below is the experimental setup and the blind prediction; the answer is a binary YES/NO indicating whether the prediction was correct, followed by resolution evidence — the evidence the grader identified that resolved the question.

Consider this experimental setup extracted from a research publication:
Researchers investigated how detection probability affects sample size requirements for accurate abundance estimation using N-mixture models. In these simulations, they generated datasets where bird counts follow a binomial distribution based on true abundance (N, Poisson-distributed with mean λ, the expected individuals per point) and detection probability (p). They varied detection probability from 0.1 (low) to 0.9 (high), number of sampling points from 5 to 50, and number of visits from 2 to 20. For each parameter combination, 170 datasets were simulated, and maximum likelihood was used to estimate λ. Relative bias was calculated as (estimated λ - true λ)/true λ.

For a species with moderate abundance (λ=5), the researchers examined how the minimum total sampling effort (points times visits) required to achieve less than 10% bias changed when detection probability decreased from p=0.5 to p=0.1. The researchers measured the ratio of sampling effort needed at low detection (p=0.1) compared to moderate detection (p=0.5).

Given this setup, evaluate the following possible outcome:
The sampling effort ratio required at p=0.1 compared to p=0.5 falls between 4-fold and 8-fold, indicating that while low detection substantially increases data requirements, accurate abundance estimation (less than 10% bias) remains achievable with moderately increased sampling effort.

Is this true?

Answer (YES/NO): NO